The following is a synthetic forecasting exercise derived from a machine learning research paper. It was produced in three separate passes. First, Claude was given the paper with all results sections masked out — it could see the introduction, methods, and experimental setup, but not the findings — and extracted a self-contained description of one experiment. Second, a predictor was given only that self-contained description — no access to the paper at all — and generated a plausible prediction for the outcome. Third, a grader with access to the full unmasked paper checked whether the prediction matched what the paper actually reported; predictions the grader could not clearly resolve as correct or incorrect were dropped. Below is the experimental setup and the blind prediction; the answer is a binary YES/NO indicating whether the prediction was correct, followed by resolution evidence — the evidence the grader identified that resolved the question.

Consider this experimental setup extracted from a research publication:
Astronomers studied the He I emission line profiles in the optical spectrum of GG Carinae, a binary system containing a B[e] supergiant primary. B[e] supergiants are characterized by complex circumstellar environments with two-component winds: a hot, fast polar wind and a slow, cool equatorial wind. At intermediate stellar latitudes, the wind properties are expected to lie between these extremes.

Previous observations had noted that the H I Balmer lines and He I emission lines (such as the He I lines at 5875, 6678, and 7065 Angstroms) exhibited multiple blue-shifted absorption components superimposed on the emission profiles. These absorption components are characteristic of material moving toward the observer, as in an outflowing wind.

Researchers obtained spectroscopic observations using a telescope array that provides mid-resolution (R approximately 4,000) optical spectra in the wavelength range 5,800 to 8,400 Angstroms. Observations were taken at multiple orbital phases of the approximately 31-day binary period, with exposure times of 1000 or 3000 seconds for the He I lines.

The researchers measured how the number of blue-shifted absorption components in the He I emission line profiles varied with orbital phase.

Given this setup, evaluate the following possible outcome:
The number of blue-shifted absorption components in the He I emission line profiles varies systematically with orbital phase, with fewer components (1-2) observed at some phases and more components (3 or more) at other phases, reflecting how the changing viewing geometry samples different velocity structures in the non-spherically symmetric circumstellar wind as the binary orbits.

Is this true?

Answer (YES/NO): NO